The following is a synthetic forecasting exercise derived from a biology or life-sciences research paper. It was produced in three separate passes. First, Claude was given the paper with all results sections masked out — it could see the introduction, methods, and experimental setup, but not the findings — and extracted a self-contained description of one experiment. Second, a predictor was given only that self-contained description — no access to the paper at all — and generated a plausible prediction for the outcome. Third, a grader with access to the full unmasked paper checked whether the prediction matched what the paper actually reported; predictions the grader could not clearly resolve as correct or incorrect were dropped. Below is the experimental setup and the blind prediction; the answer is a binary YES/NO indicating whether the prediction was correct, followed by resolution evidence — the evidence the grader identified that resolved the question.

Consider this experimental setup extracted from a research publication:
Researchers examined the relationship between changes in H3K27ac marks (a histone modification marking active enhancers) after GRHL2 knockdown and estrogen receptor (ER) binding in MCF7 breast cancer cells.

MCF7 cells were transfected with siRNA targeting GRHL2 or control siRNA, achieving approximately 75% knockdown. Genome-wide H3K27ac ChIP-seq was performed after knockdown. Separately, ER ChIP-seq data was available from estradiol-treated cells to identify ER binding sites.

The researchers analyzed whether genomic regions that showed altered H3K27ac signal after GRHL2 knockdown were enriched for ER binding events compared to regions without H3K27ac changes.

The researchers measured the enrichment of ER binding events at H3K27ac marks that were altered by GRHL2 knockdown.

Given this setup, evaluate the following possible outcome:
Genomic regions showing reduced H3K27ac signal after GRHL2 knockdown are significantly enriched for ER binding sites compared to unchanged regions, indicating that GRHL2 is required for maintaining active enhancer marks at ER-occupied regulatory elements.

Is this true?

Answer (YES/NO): NO